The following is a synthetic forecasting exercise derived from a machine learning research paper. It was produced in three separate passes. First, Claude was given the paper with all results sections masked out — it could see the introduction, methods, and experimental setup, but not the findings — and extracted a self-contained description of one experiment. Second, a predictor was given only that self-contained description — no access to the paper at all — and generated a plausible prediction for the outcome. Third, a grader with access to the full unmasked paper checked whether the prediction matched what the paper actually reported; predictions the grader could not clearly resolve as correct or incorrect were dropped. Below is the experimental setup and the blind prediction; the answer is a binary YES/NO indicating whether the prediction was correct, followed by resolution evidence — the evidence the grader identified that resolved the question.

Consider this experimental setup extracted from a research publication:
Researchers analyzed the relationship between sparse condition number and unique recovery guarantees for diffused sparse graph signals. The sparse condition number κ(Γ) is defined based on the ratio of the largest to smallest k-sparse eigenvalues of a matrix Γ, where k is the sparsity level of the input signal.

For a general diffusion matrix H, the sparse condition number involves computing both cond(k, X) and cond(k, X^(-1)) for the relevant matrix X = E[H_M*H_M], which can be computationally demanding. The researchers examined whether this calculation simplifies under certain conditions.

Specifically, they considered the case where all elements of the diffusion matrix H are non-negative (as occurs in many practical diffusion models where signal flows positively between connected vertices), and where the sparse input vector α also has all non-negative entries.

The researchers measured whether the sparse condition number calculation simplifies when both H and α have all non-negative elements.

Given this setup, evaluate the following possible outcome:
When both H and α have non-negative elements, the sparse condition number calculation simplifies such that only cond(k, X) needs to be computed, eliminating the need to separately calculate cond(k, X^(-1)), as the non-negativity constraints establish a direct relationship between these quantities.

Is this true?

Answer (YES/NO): YES